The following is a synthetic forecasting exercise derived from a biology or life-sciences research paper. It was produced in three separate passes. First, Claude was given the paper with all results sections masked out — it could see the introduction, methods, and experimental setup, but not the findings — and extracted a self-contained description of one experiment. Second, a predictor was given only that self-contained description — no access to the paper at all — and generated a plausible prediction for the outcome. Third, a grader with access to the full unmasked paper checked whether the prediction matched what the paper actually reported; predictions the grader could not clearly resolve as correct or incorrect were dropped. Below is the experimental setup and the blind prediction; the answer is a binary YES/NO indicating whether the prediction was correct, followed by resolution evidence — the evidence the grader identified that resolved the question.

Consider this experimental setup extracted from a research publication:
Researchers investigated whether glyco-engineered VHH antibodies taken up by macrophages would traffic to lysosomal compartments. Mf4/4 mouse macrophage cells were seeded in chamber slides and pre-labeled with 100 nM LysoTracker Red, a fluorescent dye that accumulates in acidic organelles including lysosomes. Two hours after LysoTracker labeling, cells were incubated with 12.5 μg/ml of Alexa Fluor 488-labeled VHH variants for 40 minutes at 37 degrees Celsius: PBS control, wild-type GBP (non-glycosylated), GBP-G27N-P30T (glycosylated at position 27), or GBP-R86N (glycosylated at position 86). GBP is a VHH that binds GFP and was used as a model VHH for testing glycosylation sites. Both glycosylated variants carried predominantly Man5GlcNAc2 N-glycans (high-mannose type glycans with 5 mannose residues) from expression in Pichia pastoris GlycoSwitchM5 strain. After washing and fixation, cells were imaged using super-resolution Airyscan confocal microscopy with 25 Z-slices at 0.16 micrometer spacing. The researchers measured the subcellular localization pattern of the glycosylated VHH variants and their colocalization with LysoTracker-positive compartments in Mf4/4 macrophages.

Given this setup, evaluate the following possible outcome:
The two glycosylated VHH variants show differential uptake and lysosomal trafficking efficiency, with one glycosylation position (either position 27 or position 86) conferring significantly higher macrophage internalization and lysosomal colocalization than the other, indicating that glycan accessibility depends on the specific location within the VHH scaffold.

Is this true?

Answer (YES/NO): NO